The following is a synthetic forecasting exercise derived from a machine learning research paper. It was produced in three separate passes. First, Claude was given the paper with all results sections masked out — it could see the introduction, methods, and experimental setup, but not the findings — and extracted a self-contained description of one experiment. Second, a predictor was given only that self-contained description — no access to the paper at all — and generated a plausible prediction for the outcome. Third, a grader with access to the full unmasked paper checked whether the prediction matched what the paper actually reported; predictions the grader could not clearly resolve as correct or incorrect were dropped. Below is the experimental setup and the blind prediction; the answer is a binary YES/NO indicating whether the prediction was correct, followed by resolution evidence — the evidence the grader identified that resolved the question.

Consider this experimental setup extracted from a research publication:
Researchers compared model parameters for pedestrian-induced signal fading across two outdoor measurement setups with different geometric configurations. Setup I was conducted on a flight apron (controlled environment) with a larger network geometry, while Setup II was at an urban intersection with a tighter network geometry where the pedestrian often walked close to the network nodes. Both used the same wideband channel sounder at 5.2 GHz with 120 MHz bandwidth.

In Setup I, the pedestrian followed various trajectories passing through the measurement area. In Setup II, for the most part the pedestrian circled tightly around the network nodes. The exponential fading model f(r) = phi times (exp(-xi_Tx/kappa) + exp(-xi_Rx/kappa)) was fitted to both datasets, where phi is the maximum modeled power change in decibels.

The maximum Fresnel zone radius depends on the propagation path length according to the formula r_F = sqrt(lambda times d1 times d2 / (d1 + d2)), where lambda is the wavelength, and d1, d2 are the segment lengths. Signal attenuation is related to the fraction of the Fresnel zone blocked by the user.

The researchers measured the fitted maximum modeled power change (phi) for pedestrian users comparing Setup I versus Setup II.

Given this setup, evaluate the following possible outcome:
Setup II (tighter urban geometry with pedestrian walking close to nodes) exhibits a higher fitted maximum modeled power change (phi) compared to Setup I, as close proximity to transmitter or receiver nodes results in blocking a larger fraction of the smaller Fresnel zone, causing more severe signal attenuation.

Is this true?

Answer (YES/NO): YES